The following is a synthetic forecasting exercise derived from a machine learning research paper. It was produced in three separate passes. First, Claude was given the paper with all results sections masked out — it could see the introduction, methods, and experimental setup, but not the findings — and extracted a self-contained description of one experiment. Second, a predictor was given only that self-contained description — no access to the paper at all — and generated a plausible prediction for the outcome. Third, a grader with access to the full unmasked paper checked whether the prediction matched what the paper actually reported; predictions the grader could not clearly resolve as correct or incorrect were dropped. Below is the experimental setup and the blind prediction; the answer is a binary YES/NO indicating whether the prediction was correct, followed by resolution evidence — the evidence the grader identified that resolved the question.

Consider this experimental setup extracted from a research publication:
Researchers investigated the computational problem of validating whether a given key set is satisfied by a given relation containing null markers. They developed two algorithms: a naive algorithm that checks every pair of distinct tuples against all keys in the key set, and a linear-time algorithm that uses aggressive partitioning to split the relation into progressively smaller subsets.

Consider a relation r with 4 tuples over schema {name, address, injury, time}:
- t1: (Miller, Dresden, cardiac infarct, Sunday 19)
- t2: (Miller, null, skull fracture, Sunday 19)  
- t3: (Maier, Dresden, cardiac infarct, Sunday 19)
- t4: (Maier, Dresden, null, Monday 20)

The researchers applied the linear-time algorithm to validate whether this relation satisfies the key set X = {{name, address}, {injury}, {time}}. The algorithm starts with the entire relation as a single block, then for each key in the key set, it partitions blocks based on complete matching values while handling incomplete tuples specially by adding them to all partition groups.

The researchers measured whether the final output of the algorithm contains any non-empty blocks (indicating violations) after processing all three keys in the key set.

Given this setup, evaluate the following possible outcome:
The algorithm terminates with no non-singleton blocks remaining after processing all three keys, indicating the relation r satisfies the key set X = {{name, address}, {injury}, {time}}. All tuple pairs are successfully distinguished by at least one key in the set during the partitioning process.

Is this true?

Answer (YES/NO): YES